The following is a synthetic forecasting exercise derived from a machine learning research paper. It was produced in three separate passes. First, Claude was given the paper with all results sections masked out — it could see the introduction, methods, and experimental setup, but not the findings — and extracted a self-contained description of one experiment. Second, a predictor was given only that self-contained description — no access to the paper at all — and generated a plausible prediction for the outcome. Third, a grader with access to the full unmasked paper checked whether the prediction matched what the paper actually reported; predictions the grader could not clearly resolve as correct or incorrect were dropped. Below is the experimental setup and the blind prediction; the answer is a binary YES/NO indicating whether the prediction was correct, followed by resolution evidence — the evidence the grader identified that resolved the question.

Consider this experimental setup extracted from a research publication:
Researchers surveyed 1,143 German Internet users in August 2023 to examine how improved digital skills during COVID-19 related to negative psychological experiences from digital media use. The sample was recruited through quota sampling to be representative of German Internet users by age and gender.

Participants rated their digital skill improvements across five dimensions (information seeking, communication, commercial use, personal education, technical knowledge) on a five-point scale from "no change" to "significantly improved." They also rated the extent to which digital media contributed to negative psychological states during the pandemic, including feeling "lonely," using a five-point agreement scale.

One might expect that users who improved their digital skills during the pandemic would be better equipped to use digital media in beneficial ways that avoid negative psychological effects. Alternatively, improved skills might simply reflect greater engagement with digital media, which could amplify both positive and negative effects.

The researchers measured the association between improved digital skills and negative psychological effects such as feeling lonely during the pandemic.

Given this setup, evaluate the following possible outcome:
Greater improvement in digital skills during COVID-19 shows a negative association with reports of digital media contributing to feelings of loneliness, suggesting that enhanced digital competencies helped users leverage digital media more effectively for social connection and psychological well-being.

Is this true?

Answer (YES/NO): NO